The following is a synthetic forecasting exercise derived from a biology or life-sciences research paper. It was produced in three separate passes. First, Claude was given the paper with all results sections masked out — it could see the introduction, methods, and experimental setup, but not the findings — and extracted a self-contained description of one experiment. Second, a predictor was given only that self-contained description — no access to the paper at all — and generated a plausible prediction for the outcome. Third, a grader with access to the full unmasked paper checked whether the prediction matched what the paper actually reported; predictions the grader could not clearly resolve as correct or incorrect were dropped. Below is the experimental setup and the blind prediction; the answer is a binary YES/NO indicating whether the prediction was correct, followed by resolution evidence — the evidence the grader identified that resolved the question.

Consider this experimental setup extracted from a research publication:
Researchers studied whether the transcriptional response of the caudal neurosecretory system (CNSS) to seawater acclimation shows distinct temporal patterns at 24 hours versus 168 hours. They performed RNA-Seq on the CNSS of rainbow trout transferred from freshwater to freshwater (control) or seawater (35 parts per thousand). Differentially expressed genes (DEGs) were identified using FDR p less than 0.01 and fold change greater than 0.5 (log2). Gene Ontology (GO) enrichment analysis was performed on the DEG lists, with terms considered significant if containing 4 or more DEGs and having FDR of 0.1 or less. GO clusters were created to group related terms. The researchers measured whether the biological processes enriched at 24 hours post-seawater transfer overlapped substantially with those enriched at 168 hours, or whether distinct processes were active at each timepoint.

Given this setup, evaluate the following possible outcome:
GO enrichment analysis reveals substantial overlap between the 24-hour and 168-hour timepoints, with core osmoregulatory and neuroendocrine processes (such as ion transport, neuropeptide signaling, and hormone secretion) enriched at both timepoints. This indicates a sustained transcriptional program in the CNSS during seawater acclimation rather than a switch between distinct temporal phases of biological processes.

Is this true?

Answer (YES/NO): NO